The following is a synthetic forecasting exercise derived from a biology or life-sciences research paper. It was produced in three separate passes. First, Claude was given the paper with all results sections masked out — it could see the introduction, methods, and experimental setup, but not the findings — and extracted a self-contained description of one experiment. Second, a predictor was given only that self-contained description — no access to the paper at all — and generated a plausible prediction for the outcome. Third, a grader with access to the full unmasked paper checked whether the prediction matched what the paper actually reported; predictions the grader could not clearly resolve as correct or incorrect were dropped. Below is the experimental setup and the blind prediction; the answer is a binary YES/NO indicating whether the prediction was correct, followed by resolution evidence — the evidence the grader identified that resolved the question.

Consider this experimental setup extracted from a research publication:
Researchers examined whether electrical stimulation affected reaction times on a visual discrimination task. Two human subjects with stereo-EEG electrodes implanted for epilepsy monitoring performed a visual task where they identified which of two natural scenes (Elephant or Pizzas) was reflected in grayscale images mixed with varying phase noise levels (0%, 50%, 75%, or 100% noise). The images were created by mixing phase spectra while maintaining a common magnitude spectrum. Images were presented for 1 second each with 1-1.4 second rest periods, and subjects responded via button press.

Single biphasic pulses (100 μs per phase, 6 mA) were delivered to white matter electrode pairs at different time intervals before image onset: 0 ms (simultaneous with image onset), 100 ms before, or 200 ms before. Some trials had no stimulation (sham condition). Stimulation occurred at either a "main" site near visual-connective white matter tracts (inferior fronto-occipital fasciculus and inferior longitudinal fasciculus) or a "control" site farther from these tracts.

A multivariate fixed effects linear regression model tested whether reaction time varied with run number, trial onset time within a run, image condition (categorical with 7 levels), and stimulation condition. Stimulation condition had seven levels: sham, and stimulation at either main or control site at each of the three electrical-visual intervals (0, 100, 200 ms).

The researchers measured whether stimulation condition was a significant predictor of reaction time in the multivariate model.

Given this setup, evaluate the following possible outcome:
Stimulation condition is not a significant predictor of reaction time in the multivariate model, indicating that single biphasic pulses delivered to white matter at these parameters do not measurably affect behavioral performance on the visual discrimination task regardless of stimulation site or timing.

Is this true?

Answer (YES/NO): NO